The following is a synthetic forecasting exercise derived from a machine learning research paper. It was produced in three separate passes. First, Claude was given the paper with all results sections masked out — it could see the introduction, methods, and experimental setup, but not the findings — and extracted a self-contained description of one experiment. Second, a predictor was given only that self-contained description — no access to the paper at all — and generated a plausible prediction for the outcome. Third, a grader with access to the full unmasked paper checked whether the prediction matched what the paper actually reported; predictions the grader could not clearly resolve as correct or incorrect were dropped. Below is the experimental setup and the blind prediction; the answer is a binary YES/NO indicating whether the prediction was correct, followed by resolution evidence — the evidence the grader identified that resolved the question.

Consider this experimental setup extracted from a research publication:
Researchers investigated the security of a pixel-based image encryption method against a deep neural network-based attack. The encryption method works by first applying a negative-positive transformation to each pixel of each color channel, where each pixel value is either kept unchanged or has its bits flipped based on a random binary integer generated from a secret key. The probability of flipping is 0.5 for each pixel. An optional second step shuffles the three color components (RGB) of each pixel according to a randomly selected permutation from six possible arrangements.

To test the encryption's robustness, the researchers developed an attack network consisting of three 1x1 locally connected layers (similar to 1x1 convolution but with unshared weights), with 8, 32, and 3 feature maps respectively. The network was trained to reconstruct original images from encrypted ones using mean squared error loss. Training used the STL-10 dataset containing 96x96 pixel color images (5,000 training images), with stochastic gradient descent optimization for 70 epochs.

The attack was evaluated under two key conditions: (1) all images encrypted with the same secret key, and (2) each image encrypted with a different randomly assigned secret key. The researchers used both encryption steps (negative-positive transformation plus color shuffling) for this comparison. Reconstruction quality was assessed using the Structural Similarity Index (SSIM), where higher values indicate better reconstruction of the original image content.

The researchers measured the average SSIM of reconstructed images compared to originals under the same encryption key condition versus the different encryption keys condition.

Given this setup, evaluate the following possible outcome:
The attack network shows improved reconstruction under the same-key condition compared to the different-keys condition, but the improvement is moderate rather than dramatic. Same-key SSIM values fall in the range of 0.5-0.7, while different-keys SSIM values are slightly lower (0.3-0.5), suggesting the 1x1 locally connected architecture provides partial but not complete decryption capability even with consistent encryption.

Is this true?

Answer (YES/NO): NO